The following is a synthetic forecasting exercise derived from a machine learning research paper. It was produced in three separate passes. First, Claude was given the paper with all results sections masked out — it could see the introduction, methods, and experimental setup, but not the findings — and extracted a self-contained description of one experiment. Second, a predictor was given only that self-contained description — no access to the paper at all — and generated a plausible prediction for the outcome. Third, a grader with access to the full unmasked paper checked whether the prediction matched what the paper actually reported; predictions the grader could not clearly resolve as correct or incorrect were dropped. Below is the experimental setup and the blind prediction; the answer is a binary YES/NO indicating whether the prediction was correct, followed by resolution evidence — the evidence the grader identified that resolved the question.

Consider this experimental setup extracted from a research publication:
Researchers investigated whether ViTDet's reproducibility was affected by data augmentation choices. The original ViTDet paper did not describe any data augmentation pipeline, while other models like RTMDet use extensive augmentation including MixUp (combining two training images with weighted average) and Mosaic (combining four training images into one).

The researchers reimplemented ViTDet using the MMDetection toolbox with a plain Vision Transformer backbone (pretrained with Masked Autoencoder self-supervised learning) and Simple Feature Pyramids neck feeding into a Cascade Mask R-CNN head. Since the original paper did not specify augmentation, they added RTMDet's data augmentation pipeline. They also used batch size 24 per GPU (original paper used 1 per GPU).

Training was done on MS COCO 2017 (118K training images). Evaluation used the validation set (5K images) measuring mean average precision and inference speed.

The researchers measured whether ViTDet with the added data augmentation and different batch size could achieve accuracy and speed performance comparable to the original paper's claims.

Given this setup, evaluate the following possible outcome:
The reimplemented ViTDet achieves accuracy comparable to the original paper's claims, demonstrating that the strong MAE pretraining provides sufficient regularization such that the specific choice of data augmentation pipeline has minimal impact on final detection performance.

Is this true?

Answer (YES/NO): NO